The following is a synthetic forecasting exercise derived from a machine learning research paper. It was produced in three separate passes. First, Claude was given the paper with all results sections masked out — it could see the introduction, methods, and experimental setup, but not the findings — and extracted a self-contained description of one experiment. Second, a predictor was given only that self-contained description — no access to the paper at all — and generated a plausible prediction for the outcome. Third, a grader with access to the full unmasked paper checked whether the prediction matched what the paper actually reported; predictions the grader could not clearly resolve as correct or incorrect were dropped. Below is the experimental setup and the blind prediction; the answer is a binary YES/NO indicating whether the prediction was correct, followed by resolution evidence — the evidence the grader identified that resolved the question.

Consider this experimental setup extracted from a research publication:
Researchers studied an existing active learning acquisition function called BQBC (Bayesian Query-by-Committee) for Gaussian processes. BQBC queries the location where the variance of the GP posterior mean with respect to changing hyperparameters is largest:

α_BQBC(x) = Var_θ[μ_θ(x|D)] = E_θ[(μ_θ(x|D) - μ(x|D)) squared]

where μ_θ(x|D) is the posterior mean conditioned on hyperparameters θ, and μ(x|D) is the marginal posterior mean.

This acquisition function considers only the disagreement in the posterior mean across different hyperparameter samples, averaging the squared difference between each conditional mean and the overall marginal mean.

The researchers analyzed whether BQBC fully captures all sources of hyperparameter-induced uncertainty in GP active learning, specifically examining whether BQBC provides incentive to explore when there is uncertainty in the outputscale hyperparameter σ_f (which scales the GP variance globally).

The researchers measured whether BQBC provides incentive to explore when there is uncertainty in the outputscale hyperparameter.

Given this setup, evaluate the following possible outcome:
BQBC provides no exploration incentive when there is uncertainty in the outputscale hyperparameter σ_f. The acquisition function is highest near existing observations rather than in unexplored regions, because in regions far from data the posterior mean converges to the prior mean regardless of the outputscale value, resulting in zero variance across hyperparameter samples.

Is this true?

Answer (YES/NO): YES